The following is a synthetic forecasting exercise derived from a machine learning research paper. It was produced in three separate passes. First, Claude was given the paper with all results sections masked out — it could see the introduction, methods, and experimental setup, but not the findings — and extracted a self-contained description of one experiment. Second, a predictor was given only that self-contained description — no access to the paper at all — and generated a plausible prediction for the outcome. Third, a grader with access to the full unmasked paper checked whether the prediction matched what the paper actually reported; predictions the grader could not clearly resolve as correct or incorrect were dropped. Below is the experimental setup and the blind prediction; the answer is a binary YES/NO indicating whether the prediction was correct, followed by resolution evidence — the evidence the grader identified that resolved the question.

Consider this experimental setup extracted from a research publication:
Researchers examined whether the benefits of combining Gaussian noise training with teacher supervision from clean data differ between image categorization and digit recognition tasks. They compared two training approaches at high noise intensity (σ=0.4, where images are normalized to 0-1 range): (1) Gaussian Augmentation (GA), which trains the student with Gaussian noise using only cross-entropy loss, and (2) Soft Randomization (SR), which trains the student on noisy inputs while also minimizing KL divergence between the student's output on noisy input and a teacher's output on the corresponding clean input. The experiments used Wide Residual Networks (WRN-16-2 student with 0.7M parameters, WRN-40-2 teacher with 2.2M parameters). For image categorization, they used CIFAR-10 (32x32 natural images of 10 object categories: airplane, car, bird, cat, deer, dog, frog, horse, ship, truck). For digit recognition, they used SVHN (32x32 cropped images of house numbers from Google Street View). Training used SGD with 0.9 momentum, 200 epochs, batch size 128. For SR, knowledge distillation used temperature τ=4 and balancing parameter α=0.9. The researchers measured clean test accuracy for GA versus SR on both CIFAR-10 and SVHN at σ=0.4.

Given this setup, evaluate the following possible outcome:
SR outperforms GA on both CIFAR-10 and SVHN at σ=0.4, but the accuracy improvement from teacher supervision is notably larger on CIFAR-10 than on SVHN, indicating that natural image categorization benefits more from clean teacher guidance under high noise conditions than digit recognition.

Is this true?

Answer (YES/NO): NO